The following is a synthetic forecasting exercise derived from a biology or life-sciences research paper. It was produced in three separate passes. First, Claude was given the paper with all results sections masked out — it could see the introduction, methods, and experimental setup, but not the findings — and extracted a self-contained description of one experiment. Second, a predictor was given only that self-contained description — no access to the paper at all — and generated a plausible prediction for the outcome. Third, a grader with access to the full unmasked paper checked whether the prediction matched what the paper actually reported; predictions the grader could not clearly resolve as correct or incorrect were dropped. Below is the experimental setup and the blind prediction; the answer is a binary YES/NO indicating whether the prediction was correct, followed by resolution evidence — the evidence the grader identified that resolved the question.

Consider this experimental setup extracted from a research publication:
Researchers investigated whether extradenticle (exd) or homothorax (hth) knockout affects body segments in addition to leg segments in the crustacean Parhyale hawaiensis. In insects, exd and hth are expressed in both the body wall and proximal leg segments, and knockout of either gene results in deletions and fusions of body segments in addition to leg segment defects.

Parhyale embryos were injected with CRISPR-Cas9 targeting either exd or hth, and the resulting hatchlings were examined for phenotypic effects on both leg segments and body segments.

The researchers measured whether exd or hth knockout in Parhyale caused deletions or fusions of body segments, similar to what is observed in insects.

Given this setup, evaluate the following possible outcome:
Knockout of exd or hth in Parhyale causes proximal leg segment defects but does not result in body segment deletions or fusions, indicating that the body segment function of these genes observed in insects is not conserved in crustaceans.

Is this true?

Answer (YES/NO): NO